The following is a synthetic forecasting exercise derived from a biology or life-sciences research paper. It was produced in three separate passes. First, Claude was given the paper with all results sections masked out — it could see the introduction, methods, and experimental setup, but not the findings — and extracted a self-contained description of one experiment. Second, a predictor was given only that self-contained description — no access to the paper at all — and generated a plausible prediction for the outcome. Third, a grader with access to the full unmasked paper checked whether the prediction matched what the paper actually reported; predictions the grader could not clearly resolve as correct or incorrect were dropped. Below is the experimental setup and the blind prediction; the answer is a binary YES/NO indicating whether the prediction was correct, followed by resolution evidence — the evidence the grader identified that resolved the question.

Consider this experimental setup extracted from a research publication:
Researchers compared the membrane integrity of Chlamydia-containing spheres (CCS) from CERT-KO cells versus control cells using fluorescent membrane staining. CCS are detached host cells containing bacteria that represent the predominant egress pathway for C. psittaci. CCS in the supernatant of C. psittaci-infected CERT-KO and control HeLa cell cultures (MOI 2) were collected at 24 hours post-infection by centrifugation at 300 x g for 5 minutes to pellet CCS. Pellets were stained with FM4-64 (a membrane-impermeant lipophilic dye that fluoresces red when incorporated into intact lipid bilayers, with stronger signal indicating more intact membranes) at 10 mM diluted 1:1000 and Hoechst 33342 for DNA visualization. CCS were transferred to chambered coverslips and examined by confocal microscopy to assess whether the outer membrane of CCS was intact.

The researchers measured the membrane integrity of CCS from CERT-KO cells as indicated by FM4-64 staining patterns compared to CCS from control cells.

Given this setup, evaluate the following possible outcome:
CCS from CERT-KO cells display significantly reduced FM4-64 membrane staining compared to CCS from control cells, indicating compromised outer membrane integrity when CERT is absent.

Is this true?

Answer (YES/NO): NO